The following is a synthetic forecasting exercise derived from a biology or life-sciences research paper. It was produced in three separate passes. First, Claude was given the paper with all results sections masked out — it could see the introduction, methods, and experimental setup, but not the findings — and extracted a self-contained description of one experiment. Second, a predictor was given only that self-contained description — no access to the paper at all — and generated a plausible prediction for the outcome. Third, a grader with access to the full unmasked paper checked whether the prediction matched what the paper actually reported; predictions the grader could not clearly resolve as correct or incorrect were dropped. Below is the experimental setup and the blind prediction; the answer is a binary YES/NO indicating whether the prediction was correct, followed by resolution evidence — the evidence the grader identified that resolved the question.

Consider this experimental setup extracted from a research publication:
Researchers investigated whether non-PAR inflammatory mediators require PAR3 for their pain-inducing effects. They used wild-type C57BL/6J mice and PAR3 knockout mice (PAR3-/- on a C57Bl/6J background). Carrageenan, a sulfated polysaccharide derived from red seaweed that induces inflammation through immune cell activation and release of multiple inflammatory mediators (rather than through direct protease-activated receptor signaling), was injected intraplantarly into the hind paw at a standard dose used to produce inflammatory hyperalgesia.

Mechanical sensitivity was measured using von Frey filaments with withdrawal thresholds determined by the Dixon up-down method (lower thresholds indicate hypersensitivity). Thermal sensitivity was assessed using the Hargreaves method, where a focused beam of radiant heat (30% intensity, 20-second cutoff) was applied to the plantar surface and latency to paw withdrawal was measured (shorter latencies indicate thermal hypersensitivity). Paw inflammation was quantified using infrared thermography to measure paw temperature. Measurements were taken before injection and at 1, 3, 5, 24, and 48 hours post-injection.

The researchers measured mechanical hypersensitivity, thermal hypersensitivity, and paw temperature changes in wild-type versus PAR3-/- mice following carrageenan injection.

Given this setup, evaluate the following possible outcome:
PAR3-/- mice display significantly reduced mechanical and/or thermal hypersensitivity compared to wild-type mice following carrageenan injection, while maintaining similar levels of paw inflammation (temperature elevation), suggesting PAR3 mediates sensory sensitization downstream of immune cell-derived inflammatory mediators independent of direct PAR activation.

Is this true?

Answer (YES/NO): NO